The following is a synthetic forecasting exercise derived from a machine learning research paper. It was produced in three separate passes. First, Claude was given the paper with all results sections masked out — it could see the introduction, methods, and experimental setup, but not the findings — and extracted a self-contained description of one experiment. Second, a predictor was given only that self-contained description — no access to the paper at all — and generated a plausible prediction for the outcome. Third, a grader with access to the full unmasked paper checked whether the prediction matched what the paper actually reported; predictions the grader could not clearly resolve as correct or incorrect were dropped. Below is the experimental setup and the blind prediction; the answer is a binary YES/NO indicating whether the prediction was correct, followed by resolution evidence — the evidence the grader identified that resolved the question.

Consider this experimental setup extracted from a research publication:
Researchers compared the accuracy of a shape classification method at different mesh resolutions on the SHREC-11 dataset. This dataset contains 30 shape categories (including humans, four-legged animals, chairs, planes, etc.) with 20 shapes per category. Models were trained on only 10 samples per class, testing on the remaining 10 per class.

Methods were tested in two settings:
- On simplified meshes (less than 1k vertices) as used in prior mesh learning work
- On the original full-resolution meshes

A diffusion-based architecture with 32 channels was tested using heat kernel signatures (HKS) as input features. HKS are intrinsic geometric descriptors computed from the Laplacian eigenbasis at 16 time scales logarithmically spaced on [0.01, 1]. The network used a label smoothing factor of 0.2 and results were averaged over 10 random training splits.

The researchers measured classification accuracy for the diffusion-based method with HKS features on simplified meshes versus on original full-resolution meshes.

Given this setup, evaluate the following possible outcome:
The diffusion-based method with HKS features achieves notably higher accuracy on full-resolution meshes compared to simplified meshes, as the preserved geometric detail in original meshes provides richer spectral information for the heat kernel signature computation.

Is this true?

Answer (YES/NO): NO